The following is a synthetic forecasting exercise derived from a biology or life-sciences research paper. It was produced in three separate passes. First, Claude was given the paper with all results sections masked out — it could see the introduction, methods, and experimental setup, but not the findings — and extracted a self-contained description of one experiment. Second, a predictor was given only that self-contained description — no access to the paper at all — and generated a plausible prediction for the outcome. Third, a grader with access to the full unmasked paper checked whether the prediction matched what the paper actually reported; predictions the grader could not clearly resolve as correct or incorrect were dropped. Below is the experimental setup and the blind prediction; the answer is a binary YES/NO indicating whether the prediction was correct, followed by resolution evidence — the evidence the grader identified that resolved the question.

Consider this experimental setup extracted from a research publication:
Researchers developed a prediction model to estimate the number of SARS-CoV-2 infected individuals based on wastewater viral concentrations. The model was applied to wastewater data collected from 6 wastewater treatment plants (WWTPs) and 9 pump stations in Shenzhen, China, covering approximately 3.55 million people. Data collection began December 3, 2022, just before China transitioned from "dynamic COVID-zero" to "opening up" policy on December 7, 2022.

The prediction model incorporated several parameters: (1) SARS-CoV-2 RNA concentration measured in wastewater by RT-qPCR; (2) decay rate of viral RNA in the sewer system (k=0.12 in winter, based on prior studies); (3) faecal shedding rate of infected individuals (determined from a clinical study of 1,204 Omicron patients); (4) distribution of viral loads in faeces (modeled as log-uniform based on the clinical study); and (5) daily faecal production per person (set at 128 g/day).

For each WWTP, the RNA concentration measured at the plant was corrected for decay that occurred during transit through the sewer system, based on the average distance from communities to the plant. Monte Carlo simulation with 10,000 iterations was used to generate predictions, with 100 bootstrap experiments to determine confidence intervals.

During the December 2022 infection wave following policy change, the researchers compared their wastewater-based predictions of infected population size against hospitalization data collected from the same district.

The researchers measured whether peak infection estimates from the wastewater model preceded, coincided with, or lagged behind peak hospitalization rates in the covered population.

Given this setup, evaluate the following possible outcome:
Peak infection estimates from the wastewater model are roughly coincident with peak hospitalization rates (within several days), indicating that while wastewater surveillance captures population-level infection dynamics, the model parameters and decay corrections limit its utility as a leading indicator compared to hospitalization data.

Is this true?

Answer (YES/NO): NO